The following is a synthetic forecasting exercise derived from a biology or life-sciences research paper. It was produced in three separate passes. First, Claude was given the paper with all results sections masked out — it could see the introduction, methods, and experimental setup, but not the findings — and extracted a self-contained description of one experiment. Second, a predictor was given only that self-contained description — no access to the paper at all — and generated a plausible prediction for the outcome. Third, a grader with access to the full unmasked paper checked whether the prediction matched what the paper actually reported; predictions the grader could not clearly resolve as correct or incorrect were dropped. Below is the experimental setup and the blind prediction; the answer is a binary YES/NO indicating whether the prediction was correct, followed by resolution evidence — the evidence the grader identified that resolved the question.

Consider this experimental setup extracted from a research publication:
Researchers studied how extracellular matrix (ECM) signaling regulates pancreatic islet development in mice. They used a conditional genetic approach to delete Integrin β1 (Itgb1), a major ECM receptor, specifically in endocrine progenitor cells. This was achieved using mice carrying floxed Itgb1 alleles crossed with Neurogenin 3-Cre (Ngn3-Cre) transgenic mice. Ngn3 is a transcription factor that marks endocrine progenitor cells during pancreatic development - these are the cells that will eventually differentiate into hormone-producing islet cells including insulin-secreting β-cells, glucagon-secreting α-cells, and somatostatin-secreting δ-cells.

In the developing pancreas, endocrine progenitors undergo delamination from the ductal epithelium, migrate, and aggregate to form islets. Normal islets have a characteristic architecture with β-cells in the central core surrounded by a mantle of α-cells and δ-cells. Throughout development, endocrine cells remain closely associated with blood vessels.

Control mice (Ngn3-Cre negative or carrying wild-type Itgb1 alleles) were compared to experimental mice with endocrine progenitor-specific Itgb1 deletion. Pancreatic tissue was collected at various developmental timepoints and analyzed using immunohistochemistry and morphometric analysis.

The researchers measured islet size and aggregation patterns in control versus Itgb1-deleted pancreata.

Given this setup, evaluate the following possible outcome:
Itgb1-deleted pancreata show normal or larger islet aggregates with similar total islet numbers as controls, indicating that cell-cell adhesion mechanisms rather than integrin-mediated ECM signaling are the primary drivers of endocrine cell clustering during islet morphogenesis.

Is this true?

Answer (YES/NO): YES